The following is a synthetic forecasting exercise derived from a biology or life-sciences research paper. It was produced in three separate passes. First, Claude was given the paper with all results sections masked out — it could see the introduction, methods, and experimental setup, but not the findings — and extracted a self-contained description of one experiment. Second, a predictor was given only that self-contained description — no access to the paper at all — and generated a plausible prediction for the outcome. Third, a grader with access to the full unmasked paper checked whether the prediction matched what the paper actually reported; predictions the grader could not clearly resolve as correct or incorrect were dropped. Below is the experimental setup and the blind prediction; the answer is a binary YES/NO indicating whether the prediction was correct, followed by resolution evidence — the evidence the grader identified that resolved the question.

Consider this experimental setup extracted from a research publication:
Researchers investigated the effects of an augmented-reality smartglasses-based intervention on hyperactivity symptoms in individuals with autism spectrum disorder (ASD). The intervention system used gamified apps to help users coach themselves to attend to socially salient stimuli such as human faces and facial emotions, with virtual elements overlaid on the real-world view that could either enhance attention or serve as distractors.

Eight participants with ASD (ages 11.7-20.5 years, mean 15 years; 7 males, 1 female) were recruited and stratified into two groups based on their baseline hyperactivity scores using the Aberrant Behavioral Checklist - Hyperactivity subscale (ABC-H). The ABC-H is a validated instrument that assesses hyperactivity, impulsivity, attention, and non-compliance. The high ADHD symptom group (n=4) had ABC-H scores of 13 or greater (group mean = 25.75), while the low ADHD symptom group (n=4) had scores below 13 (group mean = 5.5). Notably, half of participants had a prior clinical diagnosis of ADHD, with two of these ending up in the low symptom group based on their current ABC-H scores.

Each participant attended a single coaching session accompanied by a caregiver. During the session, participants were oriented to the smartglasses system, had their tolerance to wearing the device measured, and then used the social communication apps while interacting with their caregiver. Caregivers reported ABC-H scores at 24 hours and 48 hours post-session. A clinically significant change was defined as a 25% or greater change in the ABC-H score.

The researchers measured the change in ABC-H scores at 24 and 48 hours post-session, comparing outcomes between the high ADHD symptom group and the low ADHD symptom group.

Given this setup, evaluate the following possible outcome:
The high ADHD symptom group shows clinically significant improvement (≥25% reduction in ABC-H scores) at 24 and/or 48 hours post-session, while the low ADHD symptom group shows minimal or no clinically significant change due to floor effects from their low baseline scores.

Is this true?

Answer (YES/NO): NO